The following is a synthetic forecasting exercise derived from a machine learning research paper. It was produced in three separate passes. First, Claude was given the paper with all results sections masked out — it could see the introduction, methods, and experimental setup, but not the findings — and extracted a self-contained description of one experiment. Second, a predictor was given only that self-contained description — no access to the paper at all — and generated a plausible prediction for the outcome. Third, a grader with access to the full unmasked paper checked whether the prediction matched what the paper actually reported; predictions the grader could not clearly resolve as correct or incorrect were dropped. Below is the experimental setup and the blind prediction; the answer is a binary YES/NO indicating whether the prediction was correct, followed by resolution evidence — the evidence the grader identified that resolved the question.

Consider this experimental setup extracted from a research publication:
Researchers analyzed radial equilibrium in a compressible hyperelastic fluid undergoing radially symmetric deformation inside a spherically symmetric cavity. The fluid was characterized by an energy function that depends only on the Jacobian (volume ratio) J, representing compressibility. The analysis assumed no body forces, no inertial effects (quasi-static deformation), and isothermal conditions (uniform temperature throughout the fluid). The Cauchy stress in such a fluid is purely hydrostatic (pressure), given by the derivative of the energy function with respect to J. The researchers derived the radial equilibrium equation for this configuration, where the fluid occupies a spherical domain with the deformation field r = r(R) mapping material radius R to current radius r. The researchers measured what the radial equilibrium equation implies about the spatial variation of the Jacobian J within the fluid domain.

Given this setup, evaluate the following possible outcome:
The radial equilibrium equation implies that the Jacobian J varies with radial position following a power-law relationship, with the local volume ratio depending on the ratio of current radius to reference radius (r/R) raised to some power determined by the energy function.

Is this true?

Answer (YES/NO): NO